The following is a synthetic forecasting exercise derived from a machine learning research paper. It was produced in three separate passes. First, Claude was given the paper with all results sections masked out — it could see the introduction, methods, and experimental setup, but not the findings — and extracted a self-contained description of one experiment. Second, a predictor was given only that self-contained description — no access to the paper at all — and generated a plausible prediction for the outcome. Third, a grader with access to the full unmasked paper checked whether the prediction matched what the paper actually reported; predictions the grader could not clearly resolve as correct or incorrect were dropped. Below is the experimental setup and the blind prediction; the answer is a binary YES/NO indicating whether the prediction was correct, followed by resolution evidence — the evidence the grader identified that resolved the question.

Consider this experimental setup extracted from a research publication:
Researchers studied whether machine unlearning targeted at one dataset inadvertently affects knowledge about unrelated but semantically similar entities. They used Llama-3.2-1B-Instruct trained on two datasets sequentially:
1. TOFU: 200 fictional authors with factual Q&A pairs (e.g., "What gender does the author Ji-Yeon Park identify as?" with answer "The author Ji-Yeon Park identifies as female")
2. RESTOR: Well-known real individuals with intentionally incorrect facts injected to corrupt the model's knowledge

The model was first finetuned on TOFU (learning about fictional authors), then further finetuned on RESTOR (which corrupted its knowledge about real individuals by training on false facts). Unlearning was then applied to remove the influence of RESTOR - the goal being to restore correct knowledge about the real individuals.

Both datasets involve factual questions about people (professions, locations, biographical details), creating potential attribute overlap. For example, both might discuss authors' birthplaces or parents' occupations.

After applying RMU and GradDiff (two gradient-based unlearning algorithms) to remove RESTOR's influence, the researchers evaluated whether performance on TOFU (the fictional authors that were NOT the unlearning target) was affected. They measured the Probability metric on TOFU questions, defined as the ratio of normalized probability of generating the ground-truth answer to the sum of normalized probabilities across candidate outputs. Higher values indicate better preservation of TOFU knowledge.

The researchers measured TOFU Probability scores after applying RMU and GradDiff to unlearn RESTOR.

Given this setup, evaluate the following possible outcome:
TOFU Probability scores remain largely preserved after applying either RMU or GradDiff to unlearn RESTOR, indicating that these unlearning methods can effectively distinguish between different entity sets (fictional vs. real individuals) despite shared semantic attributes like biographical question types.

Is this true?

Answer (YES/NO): NO